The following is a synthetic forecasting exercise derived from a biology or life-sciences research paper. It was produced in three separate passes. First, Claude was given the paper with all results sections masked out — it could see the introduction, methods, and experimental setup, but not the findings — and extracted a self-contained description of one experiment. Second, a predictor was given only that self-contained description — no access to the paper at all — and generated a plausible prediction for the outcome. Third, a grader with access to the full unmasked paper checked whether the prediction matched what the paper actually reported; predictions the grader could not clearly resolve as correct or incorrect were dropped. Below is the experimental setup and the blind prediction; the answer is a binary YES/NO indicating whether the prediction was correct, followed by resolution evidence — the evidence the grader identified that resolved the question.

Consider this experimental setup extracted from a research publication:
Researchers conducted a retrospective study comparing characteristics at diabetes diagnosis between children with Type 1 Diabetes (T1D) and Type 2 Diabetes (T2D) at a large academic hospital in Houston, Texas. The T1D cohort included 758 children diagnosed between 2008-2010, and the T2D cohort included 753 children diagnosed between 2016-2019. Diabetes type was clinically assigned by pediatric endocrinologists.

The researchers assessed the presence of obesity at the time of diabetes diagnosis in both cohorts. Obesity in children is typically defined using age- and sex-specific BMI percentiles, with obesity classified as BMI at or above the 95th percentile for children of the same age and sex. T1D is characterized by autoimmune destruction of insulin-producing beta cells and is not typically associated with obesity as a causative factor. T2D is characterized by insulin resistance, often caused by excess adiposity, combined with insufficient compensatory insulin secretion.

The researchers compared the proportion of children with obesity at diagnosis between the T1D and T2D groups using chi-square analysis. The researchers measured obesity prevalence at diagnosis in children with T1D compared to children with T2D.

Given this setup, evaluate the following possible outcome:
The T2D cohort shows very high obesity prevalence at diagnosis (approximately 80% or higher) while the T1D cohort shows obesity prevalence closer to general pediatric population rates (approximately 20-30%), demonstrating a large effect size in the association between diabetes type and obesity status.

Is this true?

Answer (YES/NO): NO